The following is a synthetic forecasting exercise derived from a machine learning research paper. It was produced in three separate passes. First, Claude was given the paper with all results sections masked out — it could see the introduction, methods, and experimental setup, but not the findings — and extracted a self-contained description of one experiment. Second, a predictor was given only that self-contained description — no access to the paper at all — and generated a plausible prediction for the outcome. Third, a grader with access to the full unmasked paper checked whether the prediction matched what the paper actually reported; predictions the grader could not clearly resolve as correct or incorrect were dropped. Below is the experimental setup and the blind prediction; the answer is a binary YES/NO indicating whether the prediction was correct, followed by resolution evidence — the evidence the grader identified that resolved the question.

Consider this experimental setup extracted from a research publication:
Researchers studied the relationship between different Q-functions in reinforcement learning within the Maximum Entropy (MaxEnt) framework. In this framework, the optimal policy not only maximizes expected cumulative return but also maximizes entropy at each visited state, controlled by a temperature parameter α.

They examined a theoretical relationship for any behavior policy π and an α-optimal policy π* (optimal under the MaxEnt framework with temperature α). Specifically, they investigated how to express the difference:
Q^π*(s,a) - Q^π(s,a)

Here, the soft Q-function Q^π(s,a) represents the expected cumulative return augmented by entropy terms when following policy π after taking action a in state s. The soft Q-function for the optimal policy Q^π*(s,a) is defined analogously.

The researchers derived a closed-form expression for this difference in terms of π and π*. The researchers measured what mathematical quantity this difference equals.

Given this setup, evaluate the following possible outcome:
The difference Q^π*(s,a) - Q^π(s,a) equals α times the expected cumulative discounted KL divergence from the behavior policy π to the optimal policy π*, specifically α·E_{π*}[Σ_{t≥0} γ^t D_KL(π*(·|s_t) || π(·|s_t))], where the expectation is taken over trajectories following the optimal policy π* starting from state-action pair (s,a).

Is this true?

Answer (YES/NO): NO